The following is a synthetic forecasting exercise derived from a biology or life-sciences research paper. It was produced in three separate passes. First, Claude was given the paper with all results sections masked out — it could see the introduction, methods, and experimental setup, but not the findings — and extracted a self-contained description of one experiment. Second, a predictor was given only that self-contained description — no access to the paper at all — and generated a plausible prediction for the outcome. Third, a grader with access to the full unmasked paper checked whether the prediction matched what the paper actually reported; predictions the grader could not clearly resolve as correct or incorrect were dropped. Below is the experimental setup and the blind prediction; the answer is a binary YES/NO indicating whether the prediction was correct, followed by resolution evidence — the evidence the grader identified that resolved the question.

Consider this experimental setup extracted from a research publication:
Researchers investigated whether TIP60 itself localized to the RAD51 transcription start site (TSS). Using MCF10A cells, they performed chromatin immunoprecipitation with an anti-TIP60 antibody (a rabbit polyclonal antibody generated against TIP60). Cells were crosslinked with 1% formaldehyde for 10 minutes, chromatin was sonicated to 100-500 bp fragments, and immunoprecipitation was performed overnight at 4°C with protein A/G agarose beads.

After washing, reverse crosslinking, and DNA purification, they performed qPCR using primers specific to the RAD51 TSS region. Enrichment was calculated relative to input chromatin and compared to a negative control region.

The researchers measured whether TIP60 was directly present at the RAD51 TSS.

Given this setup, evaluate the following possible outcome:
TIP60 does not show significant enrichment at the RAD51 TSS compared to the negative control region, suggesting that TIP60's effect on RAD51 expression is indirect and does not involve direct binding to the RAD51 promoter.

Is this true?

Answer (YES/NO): NO